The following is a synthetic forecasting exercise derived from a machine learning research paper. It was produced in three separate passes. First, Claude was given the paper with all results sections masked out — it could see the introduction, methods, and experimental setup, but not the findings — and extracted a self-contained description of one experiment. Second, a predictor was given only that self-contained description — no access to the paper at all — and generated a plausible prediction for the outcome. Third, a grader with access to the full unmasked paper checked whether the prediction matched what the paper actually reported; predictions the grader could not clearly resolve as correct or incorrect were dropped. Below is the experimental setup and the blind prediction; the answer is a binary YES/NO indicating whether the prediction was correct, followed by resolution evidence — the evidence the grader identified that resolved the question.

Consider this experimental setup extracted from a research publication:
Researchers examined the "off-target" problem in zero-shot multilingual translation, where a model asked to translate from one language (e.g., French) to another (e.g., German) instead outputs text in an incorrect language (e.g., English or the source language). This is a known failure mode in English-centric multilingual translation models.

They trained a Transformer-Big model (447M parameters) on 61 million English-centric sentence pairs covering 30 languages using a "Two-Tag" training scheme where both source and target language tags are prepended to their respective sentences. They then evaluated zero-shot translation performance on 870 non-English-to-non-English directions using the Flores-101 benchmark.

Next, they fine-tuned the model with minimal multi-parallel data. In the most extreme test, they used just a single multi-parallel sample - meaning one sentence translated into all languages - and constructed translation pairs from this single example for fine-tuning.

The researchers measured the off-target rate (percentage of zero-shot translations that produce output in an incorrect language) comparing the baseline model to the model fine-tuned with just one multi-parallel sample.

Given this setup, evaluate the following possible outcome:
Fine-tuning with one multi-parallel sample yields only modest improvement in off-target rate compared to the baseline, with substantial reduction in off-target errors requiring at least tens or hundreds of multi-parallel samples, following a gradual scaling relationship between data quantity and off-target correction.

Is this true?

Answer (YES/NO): NO